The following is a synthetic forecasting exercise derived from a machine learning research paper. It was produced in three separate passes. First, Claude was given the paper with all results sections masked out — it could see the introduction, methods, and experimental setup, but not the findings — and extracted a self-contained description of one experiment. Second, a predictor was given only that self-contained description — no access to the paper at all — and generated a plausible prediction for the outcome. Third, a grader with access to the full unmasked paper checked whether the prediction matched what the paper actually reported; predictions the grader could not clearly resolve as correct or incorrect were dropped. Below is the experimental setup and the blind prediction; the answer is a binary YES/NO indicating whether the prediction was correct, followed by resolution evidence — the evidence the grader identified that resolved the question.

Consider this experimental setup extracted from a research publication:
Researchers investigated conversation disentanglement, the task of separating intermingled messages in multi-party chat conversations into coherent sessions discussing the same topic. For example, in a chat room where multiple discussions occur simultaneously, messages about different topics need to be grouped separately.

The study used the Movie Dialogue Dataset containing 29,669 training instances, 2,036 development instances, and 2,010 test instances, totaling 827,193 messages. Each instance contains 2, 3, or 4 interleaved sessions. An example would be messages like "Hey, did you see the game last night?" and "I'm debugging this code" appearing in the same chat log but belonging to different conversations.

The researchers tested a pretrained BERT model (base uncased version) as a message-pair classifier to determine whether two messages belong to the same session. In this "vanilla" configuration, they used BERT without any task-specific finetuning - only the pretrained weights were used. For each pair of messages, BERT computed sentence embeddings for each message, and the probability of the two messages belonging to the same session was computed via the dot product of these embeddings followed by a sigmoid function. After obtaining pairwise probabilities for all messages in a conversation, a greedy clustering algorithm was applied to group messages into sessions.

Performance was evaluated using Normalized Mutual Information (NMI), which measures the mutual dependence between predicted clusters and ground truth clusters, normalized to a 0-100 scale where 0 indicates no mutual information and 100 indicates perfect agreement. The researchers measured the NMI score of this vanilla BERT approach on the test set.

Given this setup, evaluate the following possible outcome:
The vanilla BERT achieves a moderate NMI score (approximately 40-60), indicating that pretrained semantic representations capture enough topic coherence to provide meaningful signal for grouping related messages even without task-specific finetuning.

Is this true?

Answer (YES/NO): NO